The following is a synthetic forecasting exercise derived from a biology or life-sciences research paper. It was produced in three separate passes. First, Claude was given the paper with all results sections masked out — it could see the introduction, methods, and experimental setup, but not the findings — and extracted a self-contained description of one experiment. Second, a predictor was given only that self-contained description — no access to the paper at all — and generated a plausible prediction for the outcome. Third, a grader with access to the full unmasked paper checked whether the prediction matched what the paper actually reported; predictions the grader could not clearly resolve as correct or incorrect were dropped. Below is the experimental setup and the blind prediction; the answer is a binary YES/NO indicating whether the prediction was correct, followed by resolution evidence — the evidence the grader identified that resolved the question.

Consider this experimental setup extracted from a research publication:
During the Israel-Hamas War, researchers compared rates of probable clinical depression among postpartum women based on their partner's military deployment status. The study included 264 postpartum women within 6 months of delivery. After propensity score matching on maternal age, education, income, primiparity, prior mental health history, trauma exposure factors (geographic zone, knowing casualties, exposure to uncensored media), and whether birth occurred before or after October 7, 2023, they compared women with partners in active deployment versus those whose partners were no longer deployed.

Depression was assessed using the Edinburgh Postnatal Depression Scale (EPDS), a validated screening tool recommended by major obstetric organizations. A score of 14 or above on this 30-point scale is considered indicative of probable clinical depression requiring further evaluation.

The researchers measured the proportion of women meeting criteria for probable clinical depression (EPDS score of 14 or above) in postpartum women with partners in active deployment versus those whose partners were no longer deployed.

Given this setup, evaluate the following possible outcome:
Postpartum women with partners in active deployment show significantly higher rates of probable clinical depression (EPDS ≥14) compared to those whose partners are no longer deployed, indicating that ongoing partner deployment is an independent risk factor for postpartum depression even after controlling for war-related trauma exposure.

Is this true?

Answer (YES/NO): NO